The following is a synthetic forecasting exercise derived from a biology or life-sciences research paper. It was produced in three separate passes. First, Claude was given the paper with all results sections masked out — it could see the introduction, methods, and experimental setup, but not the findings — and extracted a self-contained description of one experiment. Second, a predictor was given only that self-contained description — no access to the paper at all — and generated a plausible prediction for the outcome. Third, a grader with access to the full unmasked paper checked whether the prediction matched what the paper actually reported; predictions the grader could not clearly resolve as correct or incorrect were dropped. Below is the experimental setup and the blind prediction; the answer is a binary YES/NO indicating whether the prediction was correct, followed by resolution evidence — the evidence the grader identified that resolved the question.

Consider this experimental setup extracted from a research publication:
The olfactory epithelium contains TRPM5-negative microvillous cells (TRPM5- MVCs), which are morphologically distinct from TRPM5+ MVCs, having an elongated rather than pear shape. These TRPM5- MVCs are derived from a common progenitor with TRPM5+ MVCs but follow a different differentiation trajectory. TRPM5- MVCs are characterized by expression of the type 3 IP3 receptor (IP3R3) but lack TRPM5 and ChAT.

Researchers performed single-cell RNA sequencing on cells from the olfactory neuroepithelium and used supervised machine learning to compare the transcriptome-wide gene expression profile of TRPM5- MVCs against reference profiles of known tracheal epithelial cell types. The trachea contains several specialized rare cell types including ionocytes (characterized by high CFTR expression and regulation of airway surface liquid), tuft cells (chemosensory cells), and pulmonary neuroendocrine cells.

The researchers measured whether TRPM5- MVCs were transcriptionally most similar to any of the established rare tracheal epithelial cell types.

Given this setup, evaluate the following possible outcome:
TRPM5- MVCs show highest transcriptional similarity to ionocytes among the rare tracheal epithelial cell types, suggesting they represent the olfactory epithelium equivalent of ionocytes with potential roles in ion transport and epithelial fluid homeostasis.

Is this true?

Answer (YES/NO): YES